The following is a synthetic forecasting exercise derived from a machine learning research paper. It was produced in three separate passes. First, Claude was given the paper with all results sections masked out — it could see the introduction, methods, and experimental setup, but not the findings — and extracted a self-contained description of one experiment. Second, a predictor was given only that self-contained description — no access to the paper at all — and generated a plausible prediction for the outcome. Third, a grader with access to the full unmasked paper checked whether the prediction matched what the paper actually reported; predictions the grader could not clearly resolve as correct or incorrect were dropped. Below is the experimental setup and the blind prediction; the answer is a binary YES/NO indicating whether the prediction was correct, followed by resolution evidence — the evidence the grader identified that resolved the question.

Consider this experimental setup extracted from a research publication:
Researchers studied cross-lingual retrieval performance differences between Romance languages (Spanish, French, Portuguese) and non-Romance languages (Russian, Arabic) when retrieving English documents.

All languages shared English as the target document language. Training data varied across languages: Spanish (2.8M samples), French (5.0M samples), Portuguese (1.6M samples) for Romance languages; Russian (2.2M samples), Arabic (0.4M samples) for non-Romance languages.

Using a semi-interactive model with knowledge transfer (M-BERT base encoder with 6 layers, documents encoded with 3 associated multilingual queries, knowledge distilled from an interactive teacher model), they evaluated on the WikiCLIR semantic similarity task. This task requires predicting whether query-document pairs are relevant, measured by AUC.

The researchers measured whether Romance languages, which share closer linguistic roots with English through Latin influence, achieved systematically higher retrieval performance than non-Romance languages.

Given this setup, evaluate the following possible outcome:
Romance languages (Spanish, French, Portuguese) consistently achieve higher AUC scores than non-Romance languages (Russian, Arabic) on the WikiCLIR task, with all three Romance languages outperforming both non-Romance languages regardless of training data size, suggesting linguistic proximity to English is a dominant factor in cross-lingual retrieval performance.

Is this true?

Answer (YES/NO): YES